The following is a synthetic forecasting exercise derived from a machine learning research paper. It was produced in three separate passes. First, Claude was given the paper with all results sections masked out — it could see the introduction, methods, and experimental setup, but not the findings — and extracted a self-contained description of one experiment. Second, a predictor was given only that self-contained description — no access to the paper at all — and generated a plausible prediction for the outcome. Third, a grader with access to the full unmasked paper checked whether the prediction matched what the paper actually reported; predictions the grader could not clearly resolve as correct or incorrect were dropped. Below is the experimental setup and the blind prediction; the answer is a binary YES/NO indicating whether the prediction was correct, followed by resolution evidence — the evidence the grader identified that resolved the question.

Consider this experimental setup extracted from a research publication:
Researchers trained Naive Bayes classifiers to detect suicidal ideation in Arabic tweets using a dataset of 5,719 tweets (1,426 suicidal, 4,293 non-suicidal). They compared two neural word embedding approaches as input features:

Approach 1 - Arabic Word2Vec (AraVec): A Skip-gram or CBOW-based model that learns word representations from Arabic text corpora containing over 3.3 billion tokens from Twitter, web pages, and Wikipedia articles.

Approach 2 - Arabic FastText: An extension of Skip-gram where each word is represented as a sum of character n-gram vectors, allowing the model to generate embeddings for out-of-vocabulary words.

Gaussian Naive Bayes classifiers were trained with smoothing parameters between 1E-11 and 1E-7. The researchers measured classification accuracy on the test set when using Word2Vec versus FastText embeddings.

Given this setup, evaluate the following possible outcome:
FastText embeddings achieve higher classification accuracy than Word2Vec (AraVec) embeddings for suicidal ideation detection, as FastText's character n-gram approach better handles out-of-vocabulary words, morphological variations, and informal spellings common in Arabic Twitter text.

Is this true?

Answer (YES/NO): YES